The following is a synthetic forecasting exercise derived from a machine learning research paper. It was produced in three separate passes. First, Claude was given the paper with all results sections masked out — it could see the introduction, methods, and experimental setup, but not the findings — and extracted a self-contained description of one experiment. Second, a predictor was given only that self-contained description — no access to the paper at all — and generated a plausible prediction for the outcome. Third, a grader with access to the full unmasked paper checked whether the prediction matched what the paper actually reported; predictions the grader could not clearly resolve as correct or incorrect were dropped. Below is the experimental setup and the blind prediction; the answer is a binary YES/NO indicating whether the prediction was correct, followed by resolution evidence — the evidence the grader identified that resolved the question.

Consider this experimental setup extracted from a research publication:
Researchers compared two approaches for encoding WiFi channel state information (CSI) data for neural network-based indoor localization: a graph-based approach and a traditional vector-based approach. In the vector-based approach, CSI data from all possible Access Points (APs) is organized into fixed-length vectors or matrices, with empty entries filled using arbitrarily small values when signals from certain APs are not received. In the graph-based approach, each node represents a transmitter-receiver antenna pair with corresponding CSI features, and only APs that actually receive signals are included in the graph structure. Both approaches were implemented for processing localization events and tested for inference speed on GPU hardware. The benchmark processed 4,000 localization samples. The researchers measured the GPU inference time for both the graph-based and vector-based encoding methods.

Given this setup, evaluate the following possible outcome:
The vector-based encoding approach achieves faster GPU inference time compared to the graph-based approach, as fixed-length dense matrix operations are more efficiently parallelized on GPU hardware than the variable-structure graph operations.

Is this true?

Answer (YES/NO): NO